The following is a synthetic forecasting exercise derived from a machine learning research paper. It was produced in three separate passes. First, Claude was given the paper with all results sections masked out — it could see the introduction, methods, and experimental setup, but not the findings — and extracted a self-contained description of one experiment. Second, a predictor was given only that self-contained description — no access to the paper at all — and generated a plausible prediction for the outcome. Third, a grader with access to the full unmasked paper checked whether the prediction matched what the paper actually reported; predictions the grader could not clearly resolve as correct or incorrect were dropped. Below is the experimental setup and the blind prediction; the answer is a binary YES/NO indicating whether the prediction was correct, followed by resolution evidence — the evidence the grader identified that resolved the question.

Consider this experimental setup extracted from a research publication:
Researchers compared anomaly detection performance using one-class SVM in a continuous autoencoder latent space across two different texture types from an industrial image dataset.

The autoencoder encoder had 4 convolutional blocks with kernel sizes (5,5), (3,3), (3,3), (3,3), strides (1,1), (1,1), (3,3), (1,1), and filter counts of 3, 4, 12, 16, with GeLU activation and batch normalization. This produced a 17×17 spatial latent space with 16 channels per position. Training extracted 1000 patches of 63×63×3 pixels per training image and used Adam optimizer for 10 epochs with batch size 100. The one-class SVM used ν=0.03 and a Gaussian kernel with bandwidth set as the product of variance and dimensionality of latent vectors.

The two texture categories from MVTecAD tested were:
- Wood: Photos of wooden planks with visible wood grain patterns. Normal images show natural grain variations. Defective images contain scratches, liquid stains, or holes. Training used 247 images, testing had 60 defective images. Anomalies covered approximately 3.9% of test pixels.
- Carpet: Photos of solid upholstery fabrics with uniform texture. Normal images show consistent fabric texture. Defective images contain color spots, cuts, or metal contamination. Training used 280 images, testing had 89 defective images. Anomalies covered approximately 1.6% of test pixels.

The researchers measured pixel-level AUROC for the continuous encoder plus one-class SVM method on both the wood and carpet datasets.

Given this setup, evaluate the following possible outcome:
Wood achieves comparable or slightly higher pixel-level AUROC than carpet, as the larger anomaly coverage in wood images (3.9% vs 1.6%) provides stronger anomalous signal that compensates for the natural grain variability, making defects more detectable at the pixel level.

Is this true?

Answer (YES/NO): NO